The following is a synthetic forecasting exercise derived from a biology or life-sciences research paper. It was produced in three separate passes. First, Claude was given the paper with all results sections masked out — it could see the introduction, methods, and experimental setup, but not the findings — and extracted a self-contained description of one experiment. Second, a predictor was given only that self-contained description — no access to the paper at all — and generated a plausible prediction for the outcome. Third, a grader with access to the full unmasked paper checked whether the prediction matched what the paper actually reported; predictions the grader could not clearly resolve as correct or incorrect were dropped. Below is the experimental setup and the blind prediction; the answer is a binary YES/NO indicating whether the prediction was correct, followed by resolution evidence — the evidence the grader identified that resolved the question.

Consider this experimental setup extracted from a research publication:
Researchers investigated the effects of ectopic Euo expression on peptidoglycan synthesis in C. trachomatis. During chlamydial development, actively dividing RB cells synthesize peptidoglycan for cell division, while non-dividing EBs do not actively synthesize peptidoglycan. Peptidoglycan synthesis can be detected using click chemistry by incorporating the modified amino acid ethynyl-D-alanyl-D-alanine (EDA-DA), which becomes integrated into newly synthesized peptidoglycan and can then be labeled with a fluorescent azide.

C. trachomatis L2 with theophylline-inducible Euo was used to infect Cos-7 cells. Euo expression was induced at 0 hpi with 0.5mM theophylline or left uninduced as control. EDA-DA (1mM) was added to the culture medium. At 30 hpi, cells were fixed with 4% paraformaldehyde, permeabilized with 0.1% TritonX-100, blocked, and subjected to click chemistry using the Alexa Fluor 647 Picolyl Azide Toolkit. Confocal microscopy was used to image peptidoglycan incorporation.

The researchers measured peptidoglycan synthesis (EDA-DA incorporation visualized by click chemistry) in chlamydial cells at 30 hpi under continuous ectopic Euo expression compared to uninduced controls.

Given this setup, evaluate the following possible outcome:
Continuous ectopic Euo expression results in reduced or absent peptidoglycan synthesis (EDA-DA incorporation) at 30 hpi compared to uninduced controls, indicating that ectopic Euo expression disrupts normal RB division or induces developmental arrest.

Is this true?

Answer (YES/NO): NO